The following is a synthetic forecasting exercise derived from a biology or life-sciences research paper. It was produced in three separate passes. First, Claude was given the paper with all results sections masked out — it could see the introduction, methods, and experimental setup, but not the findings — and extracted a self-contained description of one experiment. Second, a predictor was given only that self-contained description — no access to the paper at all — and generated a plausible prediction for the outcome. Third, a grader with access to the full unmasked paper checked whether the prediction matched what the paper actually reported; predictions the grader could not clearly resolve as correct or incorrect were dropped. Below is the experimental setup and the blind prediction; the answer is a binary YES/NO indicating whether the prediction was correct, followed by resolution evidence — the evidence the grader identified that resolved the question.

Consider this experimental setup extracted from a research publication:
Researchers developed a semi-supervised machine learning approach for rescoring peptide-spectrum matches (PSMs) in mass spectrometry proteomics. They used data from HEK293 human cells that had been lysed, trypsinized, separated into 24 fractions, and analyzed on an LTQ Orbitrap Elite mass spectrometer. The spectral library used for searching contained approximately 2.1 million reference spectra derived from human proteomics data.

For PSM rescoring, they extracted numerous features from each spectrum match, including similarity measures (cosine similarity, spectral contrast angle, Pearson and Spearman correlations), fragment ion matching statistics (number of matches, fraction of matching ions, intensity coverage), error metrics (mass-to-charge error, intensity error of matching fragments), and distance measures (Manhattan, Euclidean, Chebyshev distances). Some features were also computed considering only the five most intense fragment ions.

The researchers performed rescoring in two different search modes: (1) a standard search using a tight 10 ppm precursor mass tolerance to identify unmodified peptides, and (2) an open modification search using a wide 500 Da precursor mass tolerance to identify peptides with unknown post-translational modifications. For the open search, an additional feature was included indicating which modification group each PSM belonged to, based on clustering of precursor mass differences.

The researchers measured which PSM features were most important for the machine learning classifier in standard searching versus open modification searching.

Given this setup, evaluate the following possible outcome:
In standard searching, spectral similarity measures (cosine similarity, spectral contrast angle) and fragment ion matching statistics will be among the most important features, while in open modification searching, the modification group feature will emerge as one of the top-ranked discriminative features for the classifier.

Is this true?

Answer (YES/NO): NO